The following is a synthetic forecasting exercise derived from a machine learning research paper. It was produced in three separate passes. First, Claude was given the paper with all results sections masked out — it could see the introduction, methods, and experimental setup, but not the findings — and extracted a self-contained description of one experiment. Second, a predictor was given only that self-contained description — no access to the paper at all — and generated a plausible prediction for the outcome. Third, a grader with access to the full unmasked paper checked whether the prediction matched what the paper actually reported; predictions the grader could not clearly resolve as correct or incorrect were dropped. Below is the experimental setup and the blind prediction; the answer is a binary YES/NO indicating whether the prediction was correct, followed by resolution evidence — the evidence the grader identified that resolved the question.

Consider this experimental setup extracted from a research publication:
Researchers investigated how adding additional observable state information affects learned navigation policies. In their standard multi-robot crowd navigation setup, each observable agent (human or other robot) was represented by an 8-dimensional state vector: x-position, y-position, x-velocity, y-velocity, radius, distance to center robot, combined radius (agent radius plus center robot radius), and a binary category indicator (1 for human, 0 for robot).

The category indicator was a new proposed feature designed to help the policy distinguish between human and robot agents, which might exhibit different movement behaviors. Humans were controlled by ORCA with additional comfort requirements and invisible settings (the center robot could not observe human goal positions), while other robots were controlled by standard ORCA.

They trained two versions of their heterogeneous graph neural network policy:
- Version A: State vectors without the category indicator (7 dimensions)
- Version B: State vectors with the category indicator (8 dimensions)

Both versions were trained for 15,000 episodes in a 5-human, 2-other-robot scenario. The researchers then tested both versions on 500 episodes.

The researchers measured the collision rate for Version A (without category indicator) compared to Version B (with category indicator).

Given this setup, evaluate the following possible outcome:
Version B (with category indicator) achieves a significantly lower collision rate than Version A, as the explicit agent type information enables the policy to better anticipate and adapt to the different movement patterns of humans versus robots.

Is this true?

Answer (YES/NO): YES